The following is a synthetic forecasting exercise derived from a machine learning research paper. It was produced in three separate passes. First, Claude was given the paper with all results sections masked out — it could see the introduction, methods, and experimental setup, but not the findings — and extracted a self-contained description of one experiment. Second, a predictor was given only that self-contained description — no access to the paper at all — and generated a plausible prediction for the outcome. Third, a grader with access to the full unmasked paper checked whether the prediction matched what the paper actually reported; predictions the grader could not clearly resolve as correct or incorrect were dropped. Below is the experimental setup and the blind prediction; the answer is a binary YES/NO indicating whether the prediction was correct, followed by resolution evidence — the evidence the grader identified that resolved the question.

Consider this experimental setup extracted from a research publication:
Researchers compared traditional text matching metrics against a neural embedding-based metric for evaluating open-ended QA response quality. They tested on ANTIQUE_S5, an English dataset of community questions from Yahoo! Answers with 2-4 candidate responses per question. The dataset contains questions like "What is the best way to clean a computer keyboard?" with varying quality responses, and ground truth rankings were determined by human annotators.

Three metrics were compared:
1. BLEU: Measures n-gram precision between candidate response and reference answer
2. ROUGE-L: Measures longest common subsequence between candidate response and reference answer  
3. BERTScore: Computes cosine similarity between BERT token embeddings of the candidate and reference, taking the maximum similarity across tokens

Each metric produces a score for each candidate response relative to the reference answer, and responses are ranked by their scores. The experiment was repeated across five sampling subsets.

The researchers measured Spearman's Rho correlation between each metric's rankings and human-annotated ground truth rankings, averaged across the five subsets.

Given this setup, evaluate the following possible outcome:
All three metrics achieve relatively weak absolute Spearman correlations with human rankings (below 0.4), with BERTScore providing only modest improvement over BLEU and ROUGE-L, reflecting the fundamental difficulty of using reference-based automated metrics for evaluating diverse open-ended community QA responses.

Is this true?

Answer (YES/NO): YES